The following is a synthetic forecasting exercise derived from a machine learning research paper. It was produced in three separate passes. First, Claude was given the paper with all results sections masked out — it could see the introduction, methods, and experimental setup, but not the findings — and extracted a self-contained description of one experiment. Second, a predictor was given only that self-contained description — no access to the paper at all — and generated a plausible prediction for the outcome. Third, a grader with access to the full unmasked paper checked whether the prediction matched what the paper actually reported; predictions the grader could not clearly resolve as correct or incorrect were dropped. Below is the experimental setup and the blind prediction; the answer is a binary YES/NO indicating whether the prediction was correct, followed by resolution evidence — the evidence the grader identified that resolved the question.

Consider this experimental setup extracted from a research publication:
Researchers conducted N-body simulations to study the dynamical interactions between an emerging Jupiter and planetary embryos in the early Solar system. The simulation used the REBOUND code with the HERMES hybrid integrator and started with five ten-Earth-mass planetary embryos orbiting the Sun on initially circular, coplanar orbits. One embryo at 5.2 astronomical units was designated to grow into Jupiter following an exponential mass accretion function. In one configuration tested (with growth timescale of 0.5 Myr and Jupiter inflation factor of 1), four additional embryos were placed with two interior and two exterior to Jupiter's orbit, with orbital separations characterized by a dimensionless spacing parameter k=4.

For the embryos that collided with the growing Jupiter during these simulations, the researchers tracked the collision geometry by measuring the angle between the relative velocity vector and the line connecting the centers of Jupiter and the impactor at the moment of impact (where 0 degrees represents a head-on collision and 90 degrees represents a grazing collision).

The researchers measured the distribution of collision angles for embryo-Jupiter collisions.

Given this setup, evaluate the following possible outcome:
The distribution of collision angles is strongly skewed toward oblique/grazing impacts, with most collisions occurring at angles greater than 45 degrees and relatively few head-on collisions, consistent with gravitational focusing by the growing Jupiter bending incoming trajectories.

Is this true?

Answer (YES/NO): NO